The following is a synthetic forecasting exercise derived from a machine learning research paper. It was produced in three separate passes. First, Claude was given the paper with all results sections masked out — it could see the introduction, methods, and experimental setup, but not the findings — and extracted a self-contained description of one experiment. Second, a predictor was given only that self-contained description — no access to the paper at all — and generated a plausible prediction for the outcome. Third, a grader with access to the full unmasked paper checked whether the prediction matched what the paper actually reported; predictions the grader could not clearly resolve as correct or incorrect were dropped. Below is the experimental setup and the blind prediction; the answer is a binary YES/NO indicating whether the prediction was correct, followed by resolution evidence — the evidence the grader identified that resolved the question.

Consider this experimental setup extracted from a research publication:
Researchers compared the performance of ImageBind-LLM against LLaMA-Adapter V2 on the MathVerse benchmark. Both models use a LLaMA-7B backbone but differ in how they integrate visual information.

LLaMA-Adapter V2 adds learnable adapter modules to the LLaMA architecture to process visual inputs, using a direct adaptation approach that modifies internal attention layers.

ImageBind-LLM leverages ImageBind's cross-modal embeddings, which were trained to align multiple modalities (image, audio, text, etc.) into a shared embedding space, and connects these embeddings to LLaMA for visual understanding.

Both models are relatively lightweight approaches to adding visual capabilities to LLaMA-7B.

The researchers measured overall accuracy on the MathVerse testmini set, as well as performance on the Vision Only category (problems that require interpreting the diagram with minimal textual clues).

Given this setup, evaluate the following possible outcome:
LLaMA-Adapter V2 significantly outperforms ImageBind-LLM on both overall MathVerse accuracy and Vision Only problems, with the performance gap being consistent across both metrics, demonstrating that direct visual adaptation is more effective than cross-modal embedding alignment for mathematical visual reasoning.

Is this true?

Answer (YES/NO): NO